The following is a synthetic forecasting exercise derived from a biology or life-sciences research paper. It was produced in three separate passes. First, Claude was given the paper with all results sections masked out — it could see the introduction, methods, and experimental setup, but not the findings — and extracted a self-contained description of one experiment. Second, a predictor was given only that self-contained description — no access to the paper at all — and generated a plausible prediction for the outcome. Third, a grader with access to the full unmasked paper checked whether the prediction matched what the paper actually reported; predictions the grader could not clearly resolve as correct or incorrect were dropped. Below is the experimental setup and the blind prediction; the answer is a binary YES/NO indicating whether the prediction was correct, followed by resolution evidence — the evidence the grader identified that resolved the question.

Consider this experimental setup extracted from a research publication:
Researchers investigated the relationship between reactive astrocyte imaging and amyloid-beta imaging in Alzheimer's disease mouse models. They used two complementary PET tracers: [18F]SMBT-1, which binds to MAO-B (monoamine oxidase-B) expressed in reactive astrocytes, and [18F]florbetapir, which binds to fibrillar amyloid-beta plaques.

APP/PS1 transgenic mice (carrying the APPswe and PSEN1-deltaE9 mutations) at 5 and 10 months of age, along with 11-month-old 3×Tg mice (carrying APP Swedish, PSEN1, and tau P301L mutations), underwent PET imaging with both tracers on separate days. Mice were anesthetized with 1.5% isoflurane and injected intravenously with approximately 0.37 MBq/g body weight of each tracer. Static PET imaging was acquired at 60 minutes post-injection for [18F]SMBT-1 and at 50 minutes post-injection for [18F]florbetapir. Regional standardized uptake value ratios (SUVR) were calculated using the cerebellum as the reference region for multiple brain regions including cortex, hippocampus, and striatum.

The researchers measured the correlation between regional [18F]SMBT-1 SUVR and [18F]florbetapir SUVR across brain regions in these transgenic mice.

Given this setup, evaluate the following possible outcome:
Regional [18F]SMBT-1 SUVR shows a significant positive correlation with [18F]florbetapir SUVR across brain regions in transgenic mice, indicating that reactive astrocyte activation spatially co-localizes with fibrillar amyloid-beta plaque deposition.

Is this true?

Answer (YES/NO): NO